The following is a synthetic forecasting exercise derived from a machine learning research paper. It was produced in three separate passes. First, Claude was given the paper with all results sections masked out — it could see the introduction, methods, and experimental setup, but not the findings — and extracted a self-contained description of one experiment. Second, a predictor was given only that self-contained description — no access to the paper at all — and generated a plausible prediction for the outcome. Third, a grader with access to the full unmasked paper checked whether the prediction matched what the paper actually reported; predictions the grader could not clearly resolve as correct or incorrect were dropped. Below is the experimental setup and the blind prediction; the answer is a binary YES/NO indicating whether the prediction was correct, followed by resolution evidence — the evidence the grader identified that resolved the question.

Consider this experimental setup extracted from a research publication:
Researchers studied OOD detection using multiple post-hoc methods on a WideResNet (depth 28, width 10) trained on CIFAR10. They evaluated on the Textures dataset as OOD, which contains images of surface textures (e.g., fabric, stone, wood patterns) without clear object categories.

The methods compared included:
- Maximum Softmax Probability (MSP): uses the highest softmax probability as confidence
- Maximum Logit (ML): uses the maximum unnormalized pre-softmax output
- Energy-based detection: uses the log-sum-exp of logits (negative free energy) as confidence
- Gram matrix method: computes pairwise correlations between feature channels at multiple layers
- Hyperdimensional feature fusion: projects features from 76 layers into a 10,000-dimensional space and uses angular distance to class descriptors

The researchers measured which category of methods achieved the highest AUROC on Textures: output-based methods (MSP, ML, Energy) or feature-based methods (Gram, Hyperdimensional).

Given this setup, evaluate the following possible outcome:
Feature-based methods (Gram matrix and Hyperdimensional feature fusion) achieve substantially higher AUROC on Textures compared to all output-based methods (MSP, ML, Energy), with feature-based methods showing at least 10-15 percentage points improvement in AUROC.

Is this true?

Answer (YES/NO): NO